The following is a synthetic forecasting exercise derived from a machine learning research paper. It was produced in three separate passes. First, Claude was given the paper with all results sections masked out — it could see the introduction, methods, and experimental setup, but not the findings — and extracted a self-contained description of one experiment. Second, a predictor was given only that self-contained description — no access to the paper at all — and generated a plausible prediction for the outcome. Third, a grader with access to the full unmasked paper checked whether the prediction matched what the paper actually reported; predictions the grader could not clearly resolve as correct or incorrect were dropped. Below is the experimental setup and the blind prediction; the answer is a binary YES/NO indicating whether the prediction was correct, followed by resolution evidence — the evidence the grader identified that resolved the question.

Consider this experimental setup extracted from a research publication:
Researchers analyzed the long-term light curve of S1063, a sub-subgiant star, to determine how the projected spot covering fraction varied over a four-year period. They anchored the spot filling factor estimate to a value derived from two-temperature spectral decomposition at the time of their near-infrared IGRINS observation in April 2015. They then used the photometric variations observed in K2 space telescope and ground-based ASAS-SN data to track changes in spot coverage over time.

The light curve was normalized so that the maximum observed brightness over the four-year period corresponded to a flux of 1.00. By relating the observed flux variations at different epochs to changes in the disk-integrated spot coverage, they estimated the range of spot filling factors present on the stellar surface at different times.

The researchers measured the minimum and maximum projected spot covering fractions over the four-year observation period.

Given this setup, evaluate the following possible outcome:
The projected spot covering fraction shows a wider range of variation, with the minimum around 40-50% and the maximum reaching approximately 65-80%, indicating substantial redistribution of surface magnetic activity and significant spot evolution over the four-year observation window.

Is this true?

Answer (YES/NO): NO